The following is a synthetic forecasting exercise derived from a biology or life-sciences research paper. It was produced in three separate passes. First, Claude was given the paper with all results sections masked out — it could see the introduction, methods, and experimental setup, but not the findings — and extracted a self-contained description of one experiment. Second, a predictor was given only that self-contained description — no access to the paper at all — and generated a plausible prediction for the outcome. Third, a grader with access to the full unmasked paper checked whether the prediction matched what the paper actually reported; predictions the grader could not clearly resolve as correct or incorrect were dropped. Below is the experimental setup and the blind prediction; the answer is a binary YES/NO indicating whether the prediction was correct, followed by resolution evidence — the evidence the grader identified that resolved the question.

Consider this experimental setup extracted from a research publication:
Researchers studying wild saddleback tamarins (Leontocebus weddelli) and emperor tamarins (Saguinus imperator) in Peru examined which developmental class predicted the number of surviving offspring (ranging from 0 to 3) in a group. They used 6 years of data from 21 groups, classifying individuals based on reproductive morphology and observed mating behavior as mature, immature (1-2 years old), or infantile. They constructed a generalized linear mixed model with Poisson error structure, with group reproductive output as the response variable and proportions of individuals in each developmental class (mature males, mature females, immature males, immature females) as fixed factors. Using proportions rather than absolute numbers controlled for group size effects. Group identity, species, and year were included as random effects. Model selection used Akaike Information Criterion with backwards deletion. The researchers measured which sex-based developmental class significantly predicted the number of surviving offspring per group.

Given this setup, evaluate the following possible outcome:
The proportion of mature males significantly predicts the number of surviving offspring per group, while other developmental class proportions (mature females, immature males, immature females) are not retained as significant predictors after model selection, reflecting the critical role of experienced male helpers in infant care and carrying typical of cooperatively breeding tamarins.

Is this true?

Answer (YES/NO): NO